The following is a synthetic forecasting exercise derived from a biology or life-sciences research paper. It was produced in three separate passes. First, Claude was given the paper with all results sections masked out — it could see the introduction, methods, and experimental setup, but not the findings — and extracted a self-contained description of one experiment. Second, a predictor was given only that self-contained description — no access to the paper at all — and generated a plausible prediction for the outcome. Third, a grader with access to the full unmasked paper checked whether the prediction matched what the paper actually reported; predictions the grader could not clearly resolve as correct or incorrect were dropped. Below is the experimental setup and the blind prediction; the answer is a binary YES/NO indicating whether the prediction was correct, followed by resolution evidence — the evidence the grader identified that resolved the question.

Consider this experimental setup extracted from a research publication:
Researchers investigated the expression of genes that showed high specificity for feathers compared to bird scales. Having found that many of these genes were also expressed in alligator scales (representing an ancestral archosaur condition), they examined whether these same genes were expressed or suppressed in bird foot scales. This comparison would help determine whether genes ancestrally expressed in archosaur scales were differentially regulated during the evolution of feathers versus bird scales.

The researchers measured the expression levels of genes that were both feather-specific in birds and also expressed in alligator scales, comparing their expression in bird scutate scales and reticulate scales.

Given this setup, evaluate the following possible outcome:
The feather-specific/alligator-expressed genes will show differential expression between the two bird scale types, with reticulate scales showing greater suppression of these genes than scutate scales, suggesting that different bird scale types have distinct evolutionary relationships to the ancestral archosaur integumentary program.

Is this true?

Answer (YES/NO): NO